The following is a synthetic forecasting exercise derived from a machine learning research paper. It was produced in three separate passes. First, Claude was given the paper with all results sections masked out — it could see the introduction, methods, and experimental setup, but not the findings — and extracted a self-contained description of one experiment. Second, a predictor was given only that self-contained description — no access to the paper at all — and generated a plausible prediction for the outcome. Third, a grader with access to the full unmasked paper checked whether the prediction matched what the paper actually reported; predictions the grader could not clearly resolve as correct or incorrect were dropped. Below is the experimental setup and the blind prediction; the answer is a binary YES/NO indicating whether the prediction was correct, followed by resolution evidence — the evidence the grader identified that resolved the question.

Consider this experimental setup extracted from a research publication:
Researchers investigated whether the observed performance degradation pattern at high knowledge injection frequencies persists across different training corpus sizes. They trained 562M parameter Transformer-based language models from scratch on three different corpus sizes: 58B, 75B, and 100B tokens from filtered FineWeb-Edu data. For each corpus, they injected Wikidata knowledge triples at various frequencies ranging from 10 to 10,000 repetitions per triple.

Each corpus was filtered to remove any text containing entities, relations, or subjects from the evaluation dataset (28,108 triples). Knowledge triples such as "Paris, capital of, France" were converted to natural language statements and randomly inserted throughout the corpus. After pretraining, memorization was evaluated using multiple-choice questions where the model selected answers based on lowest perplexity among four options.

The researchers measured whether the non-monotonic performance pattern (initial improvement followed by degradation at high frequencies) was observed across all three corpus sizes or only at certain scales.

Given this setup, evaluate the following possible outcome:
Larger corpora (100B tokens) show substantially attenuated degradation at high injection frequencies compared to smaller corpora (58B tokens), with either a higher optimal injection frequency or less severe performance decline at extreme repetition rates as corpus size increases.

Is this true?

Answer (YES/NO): YES